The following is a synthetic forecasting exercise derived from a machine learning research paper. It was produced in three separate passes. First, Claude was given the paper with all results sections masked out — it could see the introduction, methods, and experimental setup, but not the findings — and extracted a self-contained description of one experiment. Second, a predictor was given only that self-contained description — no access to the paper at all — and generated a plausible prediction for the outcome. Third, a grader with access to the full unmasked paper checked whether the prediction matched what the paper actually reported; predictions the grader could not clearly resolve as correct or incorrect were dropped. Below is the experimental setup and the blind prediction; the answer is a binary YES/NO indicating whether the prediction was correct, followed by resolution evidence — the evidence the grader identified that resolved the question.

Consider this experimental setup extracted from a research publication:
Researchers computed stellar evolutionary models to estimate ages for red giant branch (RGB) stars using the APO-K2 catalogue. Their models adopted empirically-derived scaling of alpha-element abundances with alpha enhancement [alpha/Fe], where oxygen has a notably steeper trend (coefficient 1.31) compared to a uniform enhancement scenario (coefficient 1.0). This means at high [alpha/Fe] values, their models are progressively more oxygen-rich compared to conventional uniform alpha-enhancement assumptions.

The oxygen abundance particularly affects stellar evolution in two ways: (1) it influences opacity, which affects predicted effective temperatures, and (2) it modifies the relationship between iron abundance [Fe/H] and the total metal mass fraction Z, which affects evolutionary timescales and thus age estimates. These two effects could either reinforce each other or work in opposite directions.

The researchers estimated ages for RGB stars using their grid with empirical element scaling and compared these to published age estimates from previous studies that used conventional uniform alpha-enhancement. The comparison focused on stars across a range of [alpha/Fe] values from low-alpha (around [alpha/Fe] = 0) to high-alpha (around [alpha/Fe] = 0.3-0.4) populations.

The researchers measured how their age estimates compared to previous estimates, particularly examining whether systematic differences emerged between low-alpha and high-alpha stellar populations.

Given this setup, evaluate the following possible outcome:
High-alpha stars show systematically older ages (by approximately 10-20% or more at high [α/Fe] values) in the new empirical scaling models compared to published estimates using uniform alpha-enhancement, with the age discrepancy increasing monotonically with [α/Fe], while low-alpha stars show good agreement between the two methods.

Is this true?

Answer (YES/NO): NO